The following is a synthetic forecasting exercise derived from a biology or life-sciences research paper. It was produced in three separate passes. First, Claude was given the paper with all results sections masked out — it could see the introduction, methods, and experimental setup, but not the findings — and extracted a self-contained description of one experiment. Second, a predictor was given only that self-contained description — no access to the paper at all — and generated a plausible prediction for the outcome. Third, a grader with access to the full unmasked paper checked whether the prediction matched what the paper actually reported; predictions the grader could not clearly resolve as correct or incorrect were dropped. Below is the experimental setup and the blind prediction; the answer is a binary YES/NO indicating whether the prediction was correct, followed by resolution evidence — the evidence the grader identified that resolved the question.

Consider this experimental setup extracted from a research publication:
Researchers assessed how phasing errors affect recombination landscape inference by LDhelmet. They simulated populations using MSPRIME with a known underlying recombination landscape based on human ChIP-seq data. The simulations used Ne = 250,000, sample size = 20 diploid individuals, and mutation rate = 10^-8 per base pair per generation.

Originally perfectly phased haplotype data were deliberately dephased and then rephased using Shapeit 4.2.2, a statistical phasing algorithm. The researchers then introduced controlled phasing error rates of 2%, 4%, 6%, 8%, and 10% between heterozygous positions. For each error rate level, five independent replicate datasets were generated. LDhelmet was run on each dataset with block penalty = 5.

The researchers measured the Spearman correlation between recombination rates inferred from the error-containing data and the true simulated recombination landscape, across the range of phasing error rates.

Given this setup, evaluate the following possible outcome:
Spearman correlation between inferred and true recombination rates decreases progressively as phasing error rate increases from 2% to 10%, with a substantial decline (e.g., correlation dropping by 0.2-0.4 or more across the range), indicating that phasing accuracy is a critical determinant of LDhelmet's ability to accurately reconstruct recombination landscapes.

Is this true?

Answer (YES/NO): NO